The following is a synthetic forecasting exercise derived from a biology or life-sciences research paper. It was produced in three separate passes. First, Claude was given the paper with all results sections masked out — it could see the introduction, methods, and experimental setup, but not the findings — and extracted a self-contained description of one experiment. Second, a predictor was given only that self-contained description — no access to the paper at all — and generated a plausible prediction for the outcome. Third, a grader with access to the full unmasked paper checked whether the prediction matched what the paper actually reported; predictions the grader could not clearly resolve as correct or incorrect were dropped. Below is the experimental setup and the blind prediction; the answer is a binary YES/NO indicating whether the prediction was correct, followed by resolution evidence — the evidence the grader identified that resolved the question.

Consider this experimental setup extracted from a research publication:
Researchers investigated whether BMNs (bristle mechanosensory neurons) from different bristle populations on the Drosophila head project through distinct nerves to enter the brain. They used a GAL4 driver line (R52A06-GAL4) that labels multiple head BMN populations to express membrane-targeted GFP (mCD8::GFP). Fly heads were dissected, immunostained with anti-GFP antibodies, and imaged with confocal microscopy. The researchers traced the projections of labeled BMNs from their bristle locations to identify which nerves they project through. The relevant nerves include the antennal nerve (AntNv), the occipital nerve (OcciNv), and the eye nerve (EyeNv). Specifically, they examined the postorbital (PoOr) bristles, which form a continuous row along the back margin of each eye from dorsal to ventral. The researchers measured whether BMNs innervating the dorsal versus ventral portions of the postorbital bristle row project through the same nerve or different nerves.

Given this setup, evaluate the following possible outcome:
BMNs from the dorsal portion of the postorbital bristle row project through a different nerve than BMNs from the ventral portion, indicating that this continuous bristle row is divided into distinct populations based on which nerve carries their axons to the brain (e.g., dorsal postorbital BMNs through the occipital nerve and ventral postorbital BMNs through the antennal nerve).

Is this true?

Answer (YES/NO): NO